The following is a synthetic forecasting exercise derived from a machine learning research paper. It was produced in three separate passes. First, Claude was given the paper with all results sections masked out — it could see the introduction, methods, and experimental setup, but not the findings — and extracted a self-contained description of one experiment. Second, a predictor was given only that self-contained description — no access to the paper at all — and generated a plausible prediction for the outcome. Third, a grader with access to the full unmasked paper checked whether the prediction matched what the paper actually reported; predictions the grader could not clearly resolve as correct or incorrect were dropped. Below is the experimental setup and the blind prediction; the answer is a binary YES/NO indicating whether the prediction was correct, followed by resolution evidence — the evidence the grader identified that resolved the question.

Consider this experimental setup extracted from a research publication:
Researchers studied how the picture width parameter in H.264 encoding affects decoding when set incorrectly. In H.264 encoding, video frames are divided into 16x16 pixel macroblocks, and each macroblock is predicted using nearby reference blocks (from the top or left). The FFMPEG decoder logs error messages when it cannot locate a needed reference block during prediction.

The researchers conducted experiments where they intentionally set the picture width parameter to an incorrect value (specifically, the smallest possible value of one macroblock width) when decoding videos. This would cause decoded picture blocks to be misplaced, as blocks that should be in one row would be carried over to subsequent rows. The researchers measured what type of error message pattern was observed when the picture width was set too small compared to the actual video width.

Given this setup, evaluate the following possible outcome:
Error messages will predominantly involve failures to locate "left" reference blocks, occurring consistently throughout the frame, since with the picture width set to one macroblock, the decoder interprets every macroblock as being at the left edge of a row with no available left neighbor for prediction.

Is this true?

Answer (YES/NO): NO